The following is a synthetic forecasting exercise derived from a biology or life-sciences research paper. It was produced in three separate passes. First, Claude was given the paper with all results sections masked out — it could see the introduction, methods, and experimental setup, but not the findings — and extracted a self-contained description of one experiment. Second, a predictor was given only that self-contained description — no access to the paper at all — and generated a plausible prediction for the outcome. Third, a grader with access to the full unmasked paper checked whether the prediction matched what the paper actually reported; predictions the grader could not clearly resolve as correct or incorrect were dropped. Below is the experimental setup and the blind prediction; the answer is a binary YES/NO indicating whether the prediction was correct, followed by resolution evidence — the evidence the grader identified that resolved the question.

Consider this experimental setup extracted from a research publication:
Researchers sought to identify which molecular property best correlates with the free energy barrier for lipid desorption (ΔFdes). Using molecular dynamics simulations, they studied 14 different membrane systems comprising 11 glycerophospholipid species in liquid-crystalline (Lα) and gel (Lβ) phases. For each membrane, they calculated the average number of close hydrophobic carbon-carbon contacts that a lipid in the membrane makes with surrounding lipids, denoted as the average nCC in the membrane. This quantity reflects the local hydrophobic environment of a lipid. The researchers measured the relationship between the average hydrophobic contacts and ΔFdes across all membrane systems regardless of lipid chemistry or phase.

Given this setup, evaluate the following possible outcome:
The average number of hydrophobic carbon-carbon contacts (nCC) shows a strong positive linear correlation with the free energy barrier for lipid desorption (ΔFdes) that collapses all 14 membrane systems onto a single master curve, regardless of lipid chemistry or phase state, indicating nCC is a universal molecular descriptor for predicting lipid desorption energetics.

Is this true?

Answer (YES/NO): YES